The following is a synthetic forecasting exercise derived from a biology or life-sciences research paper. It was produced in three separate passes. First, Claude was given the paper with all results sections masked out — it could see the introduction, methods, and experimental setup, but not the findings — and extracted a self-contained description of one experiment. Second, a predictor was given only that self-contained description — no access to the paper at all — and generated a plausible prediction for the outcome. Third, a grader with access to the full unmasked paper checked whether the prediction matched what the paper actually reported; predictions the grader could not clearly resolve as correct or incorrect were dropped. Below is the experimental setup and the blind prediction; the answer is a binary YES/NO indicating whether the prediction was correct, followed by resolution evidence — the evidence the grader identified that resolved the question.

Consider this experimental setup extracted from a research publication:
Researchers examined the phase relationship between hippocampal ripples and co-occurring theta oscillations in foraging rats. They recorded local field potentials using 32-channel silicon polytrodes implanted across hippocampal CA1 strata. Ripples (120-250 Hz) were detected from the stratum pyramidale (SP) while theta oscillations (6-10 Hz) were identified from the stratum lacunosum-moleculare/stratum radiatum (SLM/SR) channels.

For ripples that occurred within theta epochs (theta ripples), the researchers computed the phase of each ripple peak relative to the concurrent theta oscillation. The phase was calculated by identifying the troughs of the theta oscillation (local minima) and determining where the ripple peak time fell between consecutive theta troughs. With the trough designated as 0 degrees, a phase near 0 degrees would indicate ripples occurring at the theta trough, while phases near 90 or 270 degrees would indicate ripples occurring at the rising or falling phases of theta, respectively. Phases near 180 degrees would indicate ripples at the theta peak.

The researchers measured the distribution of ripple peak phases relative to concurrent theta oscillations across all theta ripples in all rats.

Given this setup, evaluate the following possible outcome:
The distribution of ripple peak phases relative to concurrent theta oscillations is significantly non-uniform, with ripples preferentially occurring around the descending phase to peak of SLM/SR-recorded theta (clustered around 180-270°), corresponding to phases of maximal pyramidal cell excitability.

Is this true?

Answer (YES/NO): NO